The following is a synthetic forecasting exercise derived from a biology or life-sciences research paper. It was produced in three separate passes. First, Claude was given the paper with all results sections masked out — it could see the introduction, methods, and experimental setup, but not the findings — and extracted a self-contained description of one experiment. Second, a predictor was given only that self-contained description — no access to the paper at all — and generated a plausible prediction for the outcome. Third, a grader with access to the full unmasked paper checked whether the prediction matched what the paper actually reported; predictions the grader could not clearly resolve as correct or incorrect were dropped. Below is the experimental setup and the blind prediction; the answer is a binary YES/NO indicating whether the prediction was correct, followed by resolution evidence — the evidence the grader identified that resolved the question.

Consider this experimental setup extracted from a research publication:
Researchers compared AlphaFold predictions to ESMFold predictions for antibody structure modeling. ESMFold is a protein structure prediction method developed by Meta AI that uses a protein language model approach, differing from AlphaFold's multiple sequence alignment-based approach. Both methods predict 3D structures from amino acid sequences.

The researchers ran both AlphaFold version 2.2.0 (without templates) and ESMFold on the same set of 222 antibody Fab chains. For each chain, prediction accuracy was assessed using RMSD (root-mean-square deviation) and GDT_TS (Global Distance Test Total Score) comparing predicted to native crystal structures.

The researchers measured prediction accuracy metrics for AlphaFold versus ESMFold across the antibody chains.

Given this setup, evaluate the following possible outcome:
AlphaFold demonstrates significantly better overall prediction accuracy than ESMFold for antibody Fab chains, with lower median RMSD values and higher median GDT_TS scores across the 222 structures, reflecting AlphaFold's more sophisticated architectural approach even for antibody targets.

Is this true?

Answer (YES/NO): NO